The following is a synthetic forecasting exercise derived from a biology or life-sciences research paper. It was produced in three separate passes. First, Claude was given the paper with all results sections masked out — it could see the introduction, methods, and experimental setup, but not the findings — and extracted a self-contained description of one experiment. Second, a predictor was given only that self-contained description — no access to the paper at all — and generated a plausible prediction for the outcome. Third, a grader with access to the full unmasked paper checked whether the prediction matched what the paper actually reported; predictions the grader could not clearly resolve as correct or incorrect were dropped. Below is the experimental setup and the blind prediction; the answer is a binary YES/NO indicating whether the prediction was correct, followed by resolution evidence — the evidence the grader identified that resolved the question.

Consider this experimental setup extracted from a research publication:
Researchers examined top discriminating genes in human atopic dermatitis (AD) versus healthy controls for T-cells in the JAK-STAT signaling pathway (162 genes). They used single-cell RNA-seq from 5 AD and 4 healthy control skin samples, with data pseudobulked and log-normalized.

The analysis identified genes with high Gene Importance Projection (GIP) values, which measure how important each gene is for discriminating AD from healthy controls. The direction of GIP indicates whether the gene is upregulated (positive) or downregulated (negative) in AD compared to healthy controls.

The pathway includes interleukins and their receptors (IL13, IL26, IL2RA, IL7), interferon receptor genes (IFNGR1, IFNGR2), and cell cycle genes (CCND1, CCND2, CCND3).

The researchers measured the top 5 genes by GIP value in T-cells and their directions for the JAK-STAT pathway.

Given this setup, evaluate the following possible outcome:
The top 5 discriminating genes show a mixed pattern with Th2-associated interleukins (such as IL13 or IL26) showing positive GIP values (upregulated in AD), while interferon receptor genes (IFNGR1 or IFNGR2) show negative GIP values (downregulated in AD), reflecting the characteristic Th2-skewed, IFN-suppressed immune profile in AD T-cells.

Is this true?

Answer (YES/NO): NO